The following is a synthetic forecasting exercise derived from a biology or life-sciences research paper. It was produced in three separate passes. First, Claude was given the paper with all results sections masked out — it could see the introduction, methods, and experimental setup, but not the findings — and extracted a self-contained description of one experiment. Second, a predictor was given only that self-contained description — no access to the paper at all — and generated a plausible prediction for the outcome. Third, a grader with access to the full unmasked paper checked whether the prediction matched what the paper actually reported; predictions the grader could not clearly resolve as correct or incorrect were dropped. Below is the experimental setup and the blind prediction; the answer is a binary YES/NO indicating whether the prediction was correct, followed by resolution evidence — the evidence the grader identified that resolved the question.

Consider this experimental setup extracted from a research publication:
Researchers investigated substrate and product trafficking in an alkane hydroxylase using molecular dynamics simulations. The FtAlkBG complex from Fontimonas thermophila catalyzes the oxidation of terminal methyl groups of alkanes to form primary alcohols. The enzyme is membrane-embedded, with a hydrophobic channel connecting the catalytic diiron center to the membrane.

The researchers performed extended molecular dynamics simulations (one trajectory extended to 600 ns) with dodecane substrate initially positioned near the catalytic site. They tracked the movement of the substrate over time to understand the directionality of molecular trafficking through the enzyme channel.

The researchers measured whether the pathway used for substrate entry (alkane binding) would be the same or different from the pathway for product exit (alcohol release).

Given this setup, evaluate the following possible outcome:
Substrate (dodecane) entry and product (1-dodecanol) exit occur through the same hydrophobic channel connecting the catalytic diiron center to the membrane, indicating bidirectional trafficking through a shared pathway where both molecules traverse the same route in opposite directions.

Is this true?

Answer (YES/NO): YES